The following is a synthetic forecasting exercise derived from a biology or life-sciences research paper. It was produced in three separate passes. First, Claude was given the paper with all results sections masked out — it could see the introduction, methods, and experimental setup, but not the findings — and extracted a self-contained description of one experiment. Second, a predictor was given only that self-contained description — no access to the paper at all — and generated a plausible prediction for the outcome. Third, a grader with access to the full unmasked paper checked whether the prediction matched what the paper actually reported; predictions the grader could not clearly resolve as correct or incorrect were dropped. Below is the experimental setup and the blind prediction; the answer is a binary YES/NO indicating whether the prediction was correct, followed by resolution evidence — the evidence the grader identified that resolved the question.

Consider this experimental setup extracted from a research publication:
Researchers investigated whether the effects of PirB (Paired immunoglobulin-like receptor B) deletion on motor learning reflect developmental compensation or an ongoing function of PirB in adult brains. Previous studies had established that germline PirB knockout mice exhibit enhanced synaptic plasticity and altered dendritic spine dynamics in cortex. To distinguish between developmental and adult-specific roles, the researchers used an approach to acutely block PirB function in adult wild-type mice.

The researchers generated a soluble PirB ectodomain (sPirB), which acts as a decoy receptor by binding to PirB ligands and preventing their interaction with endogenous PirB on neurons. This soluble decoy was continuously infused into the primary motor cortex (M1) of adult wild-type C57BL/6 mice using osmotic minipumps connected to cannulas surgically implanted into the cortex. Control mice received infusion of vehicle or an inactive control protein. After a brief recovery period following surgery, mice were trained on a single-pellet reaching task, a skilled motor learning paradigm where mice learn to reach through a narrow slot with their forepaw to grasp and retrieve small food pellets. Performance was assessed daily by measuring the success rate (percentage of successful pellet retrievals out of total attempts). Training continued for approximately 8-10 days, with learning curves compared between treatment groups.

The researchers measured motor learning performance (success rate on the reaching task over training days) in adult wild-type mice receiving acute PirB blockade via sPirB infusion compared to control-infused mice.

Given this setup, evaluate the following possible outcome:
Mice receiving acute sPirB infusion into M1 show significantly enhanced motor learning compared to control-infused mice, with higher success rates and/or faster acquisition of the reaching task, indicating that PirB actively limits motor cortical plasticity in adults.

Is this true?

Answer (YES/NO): YES